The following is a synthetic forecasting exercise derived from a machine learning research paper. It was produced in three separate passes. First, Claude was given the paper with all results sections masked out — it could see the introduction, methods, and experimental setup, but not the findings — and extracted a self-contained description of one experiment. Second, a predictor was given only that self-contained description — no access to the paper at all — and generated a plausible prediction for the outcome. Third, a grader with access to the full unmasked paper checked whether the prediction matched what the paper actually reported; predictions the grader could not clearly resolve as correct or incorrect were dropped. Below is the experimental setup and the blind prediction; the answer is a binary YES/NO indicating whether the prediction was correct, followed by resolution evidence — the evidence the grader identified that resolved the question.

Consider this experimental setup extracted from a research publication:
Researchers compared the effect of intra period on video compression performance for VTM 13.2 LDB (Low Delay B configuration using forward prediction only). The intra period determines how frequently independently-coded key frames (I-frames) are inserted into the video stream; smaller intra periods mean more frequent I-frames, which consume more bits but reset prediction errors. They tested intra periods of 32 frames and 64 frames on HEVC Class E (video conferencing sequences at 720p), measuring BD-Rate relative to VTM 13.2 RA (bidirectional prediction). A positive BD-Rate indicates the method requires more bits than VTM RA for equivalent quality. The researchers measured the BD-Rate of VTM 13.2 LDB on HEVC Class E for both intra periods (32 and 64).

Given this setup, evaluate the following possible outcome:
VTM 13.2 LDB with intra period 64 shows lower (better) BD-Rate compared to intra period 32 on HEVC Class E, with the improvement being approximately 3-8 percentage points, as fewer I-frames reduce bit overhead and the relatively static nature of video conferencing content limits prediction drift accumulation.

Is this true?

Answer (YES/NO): NO